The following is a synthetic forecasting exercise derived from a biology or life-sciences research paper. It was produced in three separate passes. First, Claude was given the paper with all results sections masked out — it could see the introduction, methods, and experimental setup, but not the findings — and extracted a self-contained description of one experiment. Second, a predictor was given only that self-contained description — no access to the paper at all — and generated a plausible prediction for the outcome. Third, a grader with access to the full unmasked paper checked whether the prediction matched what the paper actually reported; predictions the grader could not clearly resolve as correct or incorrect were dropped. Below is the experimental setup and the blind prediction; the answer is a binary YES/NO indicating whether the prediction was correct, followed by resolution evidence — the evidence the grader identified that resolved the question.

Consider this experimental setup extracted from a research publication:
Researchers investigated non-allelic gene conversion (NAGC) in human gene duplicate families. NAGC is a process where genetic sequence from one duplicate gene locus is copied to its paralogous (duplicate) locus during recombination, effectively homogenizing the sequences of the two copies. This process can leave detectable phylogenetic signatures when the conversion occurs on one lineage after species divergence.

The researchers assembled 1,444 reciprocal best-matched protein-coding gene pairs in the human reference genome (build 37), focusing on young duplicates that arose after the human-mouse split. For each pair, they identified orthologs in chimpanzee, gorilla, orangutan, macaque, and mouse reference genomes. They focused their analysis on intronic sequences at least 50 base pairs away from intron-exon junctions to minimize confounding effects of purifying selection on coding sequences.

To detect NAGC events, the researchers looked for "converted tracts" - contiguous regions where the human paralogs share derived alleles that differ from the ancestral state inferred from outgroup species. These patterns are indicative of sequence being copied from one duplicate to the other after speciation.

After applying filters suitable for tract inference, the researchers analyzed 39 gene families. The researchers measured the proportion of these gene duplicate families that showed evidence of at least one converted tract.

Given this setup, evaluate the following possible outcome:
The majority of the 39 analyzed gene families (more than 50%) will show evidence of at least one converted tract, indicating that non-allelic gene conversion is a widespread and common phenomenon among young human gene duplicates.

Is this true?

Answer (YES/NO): NO